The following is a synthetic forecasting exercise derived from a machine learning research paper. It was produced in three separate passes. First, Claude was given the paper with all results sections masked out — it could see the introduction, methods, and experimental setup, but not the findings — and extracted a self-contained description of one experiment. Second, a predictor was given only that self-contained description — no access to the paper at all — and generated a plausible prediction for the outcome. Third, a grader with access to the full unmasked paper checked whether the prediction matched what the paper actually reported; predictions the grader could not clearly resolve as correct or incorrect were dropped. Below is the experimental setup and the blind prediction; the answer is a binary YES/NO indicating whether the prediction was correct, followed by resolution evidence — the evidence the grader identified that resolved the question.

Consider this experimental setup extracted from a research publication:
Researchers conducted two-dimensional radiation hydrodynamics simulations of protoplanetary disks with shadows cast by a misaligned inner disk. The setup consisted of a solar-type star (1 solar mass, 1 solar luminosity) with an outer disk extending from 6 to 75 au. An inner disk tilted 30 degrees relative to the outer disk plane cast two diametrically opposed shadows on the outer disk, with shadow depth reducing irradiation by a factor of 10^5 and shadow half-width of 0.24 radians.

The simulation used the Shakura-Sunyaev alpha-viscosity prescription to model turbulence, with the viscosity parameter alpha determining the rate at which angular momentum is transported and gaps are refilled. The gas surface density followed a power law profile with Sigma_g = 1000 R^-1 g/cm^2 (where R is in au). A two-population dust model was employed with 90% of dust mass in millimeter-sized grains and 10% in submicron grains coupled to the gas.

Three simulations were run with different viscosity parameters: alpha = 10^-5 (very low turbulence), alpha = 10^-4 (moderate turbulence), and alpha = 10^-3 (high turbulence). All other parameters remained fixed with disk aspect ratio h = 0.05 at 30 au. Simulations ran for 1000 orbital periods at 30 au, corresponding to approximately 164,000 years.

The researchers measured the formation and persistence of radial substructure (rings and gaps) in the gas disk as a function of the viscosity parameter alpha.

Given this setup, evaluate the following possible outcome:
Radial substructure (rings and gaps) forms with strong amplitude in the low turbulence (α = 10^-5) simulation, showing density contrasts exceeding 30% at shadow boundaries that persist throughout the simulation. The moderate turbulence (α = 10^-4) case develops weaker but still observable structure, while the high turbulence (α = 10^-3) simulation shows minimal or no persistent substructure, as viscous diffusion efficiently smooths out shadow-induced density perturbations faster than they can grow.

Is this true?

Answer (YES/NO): NO